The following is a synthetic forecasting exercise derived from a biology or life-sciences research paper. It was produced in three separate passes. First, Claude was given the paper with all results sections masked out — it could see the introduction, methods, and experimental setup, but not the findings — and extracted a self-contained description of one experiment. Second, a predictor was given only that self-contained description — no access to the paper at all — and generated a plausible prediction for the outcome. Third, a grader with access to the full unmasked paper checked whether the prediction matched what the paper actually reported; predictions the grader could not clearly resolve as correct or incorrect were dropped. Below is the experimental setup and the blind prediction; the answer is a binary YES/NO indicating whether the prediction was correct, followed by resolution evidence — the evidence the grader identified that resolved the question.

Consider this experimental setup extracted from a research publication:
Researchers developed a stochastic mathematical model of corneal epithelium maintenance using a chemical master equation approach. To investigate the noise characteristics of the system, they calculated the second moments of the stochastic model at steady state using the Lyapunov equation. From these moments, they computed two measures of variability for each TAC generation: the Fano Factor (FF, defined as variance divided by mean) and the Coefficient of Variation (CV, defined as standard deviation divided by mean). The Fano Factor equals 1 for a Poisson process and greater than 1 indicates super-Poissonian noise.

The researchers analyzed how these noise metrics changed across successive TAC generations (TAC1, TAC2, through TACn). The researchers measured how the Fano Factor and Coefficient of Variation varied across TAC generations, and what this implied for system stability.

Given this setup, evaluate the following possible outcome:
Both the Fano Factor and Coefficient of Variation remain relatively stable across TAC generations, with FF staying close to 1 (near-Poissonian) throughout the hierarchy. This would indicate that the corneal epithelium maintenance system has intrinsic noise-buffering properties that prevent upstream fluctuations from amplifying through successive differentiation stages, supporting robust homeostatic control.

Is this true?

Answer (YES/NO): NO